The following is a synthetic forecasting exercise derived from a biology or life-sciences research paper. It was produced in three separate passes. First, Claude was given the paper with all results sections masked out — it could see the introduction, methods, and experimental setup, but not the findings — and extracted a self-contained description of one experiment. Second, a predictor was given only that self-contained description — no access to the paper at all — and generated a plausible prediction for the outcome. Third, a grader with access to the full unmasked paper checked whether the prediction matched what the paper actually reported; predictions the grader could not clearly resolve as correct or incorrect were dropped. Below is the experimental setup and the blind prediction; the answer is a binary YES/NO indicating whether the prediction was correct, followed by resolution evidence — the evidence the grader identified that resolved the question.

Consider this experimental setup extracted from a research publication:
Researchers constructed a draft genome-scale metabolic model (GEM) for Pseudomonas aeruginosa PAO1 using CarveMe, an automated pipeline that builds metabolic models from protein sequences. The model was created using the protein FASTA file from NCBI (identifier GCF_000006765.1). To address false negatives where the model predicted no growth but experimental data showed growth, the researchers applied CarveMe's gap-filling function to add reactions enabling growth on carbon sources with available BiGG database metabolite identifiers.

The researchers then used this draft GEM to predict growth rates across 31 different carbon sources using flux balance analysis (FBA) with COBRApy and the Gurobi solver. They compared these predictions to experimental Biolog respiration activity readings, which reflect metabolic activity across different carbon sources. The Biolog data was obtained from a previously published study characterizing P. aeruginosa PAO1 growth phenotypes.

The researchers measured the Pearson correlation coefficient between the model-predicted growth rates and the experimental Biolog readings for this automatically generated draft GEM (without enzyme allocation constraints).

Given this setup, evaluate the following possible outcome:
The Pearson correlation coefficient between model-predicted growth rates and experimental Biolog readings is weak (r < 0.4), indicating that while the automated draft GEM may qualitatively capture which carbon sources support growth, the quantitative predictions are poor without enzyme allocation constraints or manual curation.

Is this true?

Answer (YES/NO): YES